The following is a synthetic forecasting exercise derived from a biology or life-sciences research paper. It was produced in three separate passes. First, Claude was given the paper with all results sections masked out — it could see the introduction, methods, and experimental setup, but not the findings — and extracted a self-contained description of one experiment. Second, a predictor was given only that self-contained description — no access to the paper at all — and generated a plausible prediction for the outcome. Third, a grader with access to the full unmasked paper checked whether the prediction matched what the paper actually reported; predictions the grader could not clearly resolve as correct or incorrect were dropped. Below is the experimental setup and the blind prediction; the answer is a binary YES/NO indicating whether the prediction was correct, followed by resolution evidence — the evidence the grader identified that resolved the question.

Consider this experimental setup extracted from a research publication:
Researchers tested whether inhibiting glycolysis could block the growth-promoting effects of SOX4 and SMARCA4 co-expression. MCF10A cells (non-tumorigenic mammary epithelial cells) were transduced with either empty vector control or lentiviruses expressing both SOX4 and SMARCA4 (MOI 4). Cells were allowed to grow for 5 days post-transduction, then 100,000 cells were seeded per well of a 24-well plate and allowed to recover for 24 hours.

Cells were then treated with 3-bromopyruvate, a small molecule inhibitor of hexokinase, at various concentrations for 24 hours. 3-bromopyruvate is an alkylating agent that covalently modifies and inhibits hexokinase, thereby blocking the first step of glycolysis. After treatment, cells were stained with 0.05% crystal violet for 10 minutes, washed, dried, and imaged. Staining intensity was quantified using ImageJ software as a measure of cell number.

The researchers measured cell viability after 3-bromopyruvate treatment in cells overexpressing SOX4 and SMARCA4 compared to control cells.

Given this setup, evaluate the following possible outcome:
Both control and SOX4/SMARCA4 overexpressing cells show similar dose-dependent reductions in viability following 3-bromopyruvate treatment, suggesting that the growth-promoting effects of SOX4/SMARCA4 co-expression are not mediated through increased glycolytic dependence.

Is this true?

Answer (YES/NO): NO